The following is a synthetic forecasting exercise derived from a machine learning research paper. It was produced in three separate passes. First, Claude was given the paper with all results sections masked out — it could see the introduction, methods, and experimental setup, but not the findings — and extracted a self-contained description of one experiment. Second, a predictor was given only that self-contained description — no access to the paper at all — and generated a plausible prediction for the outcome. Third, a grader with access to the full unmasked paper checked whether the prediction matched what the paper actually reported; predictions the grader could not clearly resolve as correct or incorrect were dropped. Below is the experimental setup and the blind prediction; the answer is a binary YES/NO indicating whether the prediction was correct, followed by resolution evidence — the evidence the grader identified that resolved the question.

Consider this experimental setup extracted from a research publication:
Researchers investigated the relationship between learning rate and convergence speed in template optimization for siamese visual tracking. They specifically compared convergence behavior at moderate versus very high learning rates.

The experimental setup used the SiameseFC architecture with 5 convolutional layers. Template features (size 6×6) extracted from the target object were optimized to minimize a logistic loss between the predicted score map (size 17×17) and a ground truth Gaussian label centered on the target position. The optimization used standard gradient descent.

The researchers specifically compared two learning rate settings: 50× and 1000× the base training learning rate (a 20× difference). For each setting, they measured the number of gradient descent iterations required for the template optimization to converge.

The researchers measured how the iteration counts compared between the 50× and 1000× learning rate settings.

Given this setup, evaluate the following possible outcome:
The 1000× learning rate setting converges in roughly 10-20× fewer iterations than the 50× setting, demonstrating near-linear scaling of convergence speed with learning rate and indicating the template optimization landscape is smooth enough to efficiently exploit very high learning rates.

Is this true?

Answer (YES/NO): NO